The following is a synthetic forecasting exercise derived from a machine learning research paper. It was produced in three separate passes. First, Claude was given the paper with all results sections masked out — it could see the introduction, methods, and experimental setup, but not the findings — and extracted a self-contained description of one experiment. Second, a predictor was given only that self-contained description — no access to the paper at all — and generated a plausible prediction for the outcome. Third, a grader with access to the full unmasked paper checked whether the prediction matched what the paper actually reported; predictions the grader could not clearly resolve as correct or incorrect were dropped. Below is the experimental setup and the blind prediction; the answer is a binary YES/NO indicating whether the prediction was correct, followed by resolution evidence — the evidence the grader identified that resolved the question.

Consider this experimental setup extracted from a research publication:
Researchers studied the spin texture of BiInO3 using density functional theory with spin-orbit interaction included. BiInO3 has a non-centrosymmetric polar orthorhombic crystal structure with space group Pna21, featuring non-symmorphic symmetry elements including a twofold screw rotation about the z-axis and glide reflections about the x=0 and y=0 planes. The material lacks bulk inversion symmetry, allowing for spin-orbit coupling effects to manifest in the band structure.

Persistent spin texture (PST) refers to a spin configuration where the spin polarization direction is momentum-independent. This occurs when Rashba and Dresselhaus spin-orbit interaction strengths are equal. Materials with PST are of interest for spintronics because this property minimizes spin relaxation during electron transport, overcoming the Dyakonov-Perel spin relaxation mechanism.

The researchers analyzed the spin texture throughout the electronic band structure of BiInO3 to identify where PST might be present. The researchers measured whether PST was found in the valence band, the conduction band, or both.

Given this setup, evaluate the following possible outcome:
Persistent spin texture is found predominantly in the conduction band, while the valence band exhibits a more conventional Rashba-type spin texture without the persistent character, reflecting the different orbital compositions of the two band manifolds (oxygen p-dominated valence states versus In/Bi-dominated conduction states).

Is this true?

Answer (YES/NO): YES